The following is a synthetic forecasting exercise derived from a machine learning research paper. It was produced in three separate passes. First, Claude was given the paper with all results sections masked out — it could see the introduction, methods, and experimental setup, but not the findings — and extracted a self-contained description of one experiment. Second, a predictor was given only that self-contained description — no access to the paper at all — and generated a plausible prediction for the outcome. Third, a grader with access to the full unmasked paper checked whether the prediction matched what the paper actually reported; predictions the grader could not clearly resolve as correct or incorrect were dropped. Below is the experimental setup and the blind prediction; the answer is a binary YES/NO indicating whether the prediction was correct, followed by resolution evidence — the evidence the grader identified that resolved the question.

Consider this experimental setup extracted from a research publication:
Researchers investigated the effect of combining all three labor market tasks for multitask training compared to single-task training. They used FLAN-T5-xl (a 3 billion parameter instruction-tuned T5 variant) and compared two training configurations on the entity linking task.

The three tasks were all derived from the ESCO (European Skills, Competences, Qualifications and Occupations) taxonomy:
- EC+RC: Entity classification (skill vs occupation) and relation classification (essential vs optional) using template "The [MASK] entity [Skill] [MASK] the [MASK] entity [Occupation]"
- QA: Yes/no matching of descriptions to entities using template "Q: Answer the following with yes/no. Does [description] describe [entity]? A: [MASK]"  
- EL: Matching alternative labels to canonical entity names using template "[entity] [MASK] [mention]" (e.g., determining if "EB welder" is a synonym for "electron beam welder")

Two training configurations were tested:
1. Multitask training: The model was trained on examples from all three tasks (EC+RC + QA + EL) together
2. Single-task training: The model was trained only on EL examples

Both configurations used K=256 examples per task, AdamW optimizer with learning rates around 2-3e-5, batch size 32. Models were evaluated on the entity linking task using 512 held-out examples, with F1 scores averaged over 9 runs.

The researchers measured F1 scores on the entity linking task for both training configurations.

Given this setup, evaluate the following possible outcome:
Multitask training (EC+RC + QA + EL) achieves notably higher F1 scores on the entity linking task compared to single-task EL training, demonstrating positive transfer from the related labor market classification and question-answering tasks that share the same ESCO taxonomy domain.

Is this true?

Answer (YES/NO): YES